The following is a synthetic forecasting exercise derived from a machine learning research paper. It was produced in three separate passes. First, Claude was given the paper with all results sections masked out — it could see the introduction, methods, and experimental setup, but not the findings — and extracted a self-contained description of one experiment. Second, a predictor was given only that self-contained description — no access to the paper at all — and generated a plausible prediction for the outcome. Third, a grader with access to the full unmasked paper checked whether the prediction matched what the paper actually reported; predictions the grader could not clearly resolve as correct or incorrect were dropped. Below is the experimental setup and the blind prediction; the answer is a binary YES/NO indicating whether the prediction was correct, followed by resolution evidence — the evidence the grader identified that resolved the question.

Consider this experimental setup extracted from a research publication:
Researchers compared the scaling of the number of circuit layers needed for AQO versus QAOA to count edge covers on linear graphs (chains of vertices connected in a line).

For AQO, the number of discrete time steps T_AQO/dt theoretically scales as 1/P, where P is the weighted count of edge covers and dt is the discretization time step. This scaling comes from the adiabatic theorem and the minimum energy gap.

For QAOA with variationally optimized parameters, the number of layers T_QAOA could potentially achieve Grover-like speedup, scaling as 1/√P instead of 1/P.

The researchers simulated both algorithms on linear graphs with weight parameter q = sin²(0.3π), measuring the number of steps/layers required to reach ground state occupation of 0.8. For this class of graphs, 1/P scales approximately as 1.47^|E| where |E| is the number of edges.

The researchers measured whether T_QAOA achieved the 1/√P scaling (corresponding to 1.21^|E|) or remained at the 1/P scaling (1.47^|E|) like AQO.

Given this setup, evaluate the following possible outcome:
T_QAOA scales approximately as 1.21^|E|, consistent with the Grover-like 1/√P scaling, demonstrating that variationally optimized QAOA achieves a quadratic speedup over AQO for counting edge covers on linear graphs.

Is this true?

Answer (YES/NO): YES